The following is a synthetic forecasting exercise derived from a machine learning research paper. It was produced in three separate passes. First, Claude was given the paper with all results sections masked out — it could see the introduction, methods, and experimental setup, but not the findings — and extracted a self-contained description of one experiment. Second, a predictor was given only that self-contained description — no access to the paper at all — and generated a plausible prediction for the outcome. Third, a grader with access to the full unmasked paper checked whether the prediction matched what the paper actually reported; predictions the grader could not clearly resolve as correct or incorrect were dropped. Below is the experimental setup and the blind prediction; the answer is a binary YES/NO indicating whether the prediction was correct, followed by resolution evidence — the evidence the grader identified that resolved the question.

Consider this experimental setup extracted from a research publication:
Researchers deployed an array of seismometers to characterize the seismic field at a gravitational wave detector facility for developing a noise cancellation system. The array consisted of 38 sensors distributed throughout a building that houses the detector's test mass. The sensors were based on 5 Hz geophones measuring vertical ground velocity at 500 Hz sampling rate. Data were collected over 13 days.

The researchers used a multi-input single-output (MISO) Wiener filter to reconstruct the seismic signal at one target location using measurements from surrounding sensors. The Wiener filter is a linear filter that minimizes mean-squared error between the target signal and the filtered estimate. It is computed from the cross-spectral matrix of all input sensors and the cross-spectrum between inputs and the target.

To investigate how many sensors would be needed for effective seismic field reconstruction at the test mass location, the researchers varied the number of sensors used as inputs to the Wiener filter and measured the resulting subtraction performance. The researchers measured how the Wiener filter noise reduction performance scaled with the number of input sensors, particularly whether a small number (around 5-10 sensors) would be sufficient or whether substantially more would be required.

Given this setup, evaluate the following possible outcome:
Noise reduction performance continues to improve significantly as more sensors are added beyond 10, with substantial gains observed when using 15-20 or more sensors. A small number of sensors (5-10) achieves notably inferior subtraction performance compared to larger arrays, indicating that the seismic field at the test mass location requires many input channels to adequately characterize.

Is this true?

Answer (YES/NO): NO